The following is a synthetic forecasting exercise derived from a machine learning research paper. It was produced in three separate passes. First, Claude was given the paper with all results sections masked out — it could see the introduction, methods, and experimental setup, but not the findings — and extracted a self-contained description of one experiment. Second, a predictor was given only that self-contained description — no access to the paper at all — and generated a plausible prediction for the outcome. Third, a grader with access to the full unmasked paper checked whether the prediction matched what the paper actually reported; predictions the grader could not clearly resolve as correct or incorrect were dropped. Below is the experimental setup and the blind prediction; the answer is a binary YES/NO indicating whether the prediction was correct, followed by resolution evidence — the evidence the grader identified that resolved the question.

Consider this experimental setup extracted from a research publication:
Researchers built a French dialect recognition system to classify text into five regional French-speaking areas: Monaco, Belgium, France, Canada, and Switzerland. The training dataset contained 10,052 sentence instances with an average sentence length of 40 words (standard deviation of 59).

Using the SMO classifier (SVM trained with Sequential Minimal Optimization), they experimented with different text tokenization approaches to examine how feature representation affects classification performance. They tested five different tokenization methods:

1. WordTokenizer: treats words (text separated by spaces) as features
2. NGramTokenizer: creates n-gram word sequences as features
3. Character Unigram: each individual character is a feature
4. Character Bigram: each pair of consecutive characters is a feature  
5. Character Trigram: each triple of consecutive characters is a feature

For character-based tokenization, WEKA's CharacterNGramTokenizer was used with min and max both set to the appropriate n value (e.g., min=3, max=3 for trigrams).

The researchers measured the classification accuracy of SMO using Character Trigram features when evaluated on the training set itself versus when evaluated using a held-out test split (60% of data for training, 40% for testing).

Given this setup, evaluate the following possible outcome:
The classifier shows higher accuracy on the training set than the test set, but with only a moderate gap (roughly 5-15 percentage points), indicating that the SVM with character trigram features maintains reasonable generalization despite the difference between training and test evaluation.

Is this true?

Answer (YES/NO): NO